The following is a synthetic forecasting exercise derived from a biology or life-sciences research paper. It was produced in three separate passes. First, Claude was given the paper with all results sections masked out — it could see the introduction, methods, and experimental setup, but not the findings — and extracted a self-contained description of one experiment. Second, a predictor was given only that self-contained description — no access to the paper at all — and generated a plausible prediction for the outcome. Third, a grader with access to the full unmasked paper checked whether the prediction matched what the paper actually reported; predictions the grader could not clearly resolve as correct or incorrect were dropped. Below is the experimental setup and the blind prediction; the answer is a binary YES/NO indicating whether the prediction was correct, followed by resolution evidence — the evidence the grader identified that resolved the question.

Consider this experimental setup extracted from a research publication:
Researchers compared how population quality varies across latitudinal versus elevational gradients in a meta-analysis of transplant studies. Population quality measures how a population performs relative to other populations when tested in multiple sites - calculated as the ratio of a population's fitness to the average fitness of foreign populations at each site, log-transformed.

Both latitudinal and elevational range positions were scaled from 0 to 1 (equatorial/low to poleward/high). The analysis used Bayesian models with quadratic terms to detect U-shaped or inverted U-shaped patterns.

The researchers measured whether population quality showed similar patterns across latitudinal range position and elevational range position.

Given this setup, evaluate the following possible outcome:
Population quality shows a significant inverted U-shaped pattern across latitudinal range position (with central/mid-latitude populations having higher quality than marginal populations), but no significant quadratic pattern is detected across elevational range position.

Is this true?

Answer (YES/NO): YES